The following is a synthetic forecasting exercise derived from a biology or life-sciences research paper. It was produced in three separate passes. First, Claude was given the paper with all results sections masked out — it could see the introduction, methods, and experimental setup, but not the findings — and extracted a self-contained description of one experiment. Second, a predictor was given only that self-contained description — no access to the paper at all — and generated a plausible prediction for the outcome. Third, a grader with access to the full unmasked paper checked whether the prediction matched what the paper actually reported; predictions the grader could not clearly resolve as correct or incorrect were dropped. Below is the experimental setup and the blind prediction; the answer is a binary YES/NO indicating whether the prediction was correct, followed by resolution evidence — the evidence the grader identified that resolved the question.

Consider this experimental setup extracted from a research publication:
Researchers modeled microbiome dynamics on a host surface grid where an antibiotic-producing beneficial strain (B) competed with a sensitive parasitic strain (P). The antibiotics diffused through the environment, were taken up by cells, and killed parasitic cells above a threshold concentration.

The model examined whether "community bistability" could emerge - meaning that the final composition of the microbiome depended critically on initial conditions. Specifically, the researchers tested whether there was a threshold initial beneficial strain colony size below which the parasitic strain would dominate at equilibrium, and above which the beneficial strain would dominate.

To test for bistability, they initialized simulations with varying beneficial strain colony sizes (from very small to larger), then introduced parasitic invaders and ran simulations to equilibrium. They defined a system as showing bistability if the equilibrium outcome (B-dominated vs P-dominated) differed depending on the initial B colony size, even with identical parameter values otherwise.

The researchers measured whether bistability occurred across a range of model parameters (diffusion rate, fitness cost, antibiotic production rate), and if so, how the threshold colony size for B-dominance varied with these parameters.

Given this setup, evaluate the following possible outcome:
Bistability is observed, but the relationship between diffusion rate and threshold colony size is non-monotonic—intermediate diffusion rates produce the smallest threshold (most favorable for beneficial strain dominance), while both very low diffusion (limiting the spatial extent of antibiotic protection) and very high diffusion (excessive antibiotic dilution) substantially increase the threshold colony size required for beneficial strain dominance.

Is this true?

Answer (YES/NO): YES